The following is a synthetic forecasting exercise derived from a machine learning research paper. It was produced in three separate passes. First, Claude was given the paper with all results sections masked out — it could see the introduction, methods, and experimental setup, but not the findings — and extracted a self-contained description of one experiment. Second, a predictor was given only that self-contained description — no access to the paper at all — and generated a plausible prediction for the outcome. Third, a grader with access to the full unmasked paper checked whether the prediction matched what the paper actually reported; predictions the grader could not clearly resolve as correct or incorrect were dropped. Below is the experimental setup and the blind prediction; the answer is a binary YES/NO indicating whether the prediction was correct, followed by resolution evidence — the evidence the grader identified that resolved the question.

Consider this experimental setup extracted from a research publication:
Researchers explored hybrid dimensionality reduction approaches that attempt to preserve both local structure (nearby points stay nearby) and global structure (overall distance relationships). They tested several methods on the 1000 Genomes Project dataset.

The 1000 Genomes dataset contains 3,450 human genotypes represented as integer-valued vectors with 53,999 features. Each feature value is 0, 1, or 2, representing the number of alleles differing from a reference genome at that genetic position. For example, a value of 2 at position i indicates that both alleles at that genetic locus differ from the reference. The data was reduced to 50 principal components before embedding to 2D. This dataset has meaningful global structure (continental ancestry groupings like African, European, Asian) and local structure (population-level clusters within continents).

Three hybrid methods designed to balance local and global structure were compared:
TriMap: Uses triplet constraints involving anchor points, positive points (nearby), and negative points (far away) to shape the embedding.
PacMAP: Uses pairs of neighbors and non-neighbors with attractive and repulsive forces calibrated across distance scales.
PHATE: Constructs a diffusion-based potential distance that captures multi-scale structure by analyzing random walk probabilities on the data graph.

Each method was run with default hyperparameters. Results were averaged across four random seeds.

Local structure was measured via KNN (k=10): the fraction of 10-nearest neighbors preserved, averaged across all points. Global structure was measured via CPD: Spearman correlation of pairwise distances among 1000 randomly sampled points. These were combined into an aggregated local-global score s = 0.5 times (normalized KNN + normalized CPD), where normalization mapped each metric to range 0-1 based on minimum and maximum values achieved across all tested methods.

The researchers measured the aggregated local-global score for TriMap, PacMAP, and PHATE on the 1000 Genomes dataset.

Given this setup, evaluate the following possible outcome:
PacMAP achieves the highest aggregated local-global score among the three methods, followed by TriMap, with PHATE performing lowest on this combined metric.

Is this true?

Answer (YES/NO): NO